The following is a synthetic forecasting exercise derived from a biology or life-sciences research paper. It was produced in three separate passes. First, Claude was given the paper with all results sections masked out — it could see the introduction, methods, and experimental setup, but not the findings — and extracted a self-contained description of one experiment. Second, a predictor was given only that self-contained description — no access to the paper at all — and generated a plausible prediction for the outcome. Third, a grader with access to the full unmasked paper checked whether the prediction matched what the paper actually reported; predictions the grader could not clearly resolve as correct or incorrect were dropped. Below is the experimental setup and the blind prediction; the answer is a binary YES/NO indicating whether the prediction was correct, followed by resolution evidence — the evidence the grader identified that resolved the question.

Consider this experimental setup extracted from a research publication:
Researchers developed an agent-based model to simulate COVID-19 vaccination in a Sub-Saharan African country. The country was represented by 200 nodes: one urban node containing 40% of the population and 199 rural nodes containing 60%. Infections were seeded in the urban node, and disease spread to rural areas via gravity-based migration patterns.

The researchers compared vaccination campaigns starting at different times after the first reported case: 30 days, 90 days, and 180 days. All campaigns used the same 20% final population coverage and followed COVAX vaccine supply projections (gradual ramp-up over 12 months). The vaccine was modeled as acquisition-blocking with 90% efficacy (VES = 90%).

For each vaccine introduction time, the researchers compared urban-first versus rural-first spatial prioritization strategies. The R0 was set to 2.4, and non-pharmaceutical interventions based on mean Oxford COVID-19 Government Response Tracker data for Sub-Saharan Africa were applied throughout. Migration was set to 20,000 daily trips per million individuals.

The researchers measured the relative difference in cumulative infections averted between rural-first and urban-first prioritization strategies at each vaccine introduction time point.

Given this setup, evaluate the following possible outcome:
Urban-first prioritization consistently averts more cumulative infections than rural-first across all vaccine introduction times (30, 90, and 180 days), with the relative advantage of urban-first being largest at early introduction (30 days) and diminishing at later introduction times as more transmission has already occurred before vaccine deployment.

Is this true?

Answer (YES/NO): NO